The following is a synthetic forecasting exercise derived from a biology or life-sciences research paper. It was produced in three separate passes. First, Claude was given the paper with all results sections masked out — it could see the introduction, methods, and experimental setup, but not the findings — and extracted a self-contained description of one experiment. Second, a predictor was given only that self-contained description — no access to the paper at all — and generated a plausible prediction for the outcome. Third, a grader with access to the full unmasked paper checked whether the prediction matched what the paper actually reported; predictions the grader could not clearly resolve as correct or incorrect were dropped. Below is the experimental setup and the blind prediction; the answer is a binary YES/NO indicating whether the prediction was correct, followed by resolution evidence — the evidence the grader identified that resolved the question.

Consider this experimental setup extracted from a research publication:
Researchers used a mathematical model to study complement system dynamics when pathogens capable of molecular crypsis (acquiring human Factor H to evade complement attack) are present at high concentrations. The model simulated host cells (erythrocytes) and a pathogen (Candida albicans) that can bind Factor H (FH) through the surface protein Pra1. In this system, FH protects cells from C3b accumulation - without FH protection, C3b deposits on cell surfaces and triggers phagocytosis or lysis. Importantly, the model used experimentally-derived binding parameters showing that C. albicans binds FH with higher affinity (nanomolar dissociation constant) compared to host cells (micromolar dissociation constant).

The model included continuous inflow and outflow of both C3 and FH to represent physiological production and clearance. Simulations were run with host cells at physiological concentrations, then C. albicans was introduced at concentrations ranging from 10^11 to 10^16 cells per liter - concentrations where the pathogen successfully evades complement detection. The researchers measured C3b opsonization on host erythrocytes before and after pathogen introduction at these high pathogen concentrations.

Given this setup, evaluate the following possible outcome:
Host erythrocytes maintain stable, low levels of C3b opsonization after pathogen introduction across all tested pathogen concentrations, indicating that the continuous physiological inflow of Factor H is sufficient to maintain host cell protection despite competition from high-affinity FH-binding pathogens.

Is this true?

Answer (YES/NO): NO